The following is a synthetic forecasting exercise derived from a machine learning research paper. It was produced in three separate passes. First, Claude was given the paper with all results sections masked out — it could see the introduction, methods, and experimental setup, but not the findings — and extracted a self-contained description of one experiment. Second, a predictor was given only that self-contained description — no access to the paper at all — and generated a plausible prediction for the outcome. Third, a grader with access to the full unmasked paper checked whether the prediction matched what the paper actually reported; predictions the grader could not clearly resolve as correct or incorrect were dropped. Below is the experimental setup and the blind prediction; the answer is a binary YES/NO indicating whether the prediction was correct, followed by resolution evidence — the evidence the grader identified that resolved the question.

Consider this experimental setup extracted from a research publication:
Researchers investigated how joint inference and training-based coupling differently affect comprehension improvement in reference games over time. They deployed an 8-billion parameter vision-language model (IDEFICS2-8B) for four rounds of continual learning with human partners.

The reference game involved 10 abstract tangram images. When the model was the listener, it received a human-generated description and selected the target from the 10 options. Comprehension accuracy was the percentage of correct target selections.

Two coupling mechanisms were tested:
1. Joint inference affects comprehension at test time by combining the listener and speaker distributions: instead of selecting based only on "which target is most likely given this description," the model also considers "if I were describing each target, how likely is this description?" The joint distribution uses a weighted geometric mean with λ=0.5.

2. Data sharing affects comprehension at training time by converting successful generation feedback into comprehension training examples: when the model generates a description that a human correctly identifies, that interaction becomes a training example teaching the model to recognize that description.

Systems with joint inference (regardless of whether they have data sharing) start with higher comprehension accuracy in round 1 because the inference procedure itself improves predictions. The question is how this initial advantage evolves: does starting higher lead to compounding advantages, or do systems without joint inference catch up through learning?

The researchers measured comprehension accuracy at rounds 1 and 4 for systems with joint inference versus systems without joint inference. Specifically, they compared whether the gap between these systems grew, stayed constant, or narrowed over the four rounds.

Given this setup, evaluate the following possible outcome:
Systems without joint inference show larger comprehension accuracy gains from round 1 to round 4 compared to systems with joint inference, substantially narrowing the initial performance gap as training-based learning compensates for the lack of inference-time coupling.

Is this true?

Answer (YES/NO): YES